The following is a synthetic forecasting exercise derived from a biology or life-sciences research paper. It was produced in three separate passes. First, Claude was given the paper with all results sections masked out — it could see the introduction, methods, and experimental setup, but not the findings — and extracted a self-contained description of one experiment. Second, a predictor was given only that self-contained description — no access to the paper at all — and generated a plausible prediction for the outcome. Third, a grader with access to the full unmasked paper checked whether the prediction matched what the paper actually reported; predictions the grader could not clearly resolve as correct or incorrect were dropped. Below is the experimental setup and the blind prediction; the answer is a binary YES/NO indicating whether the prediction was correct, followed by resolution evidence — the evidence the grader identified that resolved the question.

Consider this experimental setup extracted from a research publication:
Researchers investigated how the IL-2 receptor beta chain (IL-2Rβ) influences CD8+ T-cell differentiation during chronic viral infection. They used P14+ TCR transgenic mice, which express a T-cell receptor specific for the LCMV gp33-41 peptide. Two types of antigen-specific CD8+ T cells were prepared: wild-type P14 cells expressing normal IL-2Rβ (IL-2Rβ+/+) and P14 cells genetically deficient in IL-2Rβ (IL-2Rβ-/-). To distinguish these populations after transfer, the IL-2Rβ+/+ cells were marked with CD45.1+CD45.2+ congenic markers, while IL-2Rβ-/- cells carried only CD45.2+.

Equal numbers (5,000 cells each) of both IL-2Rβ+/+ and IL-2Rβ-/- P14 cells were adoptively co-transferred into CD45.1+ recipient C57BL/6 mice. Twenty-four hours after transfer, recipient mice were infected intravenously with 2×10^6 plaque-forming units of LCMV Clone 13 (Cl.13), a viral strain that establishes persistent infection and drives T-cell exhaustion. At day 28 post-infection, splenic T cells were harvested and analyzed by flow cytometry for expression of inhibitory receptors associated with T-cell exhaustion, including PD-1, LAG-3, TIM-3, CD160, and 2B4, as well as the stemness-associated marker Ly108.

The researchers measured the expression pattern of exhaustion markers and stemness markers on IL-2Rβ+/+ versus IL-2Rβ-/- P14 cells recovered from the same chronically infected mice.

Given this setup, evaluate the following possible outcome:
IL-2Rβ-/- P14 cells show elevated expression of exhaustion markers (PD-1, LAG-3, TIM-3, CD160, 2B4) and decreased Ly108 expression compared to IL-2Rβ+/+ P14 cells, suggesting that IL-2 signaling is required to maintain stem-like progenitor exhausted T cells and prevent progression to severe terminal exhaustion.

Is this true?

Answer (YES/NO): NO